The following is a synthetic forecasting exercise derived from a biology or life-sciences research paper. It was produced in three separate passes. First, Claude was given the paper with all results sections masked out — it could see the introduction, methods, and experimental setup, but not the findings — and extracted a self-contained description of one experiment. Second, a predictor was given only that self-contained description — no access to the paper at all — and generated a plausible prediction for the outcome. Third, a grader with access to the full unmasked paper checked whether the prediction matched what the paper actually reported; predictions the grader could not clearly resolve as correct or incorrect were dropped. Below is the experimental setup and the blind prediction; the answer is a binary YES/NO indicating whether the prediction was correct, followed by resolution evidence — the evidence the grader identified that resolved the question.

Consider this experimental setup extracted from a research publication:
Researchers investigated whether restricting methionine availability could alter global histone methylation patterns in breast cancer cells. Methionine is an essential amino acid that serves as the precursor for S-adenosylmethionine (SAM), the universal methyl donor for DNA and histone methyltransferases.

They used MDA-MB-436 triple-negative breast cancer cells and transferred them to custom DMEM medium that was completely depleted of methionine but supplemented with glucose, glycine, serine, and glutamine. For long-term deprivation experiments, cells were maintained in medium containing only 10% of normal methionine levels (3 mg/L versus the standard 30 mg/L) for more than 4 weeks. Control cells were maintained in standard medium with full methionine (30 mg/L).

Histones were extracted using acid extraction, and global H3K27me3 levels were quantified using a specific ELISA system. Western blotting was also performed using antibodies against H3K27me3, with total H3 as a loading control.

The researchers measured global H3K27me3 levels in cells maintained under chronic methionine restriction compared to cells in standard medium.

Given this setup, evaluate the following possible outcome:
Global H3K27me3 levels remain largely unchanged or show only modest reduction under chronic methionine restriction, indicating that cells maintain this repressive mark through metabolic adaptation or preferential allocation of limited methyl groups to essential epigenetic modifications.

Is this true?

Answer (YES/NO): YES